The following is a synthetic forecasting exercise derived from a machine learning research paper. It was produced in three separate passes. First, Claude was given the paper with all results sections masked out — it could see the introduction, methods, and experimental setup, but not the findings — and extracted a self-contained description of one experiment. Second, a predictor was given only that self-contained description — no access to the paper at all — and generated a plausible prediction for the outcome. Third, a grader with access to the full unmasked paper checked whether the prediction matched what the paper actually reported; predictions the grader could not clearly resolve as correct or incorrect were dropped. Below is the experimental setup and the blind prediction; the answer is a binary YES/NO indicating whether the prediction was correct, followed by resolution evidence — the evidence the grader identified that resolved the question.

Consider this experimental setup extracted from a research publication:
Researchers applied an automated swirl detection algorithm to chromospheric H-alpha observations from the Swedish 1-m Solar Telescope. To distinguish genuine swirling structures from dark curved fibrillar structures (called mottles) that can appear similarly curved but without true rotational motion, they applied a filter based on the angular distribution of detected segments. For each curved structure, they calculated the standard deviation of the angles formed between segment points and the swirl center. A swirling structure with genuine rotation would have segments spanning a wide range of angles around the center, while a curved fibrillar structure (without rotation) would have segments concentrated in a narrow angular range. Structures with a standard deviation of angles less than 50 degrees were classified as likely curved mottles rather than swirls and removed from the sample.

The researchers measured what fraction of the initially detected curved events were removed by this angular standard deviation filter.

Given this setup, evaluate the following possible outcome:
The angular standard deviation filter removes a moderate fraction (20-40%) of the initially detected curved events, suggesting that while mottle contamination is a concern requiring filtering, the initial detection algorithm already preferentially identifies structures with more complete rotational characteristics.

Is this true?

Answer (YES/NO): NO